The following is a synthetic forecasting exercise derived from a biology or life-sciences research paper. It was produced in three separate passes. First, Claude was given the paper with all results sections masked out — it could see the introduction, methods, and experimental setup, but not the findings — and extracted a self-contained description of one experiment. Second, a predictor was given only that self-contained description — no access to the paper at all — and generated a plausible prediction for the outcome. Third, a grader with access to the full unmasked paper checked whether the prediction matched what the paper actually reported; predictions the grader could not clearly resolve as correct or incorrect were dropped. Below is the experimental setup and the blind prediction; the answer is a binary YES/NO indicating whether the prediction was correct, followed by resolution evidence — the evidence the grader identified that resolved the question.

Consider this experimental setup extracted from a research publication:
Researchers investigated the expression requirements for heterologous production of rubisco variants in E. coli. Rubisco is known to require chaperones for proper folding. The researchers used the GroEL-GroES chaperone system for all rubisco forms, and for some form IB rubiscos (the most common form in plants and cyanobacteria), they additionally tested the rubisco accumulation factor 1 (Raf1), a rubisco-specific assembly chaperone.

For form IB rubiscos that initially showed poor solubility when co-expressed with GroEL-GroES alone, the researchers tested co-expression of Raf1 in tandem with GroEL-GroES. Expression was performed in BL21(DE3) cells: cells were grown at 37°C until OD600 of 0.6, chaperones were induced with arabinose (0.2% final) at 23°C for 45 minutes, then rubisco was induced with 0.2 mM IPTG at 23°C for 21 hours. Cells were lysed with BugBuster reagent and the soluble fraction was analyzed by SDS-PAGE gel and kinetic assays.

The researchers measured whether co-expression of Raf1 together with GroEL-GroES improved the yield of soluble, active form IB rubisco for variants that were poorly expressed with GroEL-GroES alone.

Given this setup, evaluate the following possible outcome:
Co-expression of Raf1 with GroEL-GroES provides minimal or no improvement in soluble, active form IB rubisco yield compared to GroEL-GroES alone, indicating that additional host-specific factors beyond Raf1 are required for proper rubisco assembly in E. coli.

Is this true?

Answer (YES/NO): NO